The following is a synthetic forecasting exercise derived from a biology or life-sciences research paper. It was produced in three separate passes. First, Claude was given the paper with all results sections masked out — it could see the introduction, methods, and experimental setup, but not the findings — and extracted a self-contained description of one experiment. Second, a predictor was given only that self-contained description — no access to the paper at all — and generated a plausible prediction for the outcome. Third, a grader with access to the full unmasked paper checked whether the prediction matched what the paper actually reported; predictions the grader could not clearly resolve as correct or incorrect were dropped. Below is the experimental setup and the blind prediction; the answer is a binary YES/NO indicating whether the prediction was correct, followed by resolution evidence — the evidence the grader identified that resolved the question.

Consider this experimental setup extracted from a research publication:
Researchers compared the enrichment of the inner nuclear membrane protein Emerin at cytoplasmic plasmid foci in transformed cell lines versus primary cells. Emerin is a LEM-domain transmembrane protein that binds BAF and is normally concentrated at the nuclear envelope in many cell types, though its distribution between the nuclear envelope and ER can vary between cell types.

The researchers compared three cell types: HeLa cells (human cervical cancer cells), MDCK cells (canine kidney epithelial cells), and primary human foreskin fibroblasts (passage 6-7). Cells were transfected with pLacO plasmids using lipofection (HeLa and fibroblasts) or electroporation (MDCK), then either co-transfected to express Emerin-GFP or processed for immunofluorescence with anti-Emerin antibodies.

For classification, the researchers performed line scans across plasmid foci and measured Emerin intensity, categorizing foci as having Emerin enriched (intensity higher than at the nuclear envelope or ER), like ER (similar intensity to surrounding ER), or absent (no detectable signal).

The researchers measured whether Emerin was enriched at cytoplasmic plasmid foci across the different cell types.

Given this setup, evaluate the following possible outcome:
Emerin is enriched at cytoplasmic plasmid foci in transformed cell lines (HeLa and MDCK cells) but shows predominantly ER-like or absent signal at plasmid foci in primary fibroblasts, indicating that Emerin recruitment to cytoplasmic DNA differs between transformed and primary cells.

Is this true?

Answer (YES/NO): NO